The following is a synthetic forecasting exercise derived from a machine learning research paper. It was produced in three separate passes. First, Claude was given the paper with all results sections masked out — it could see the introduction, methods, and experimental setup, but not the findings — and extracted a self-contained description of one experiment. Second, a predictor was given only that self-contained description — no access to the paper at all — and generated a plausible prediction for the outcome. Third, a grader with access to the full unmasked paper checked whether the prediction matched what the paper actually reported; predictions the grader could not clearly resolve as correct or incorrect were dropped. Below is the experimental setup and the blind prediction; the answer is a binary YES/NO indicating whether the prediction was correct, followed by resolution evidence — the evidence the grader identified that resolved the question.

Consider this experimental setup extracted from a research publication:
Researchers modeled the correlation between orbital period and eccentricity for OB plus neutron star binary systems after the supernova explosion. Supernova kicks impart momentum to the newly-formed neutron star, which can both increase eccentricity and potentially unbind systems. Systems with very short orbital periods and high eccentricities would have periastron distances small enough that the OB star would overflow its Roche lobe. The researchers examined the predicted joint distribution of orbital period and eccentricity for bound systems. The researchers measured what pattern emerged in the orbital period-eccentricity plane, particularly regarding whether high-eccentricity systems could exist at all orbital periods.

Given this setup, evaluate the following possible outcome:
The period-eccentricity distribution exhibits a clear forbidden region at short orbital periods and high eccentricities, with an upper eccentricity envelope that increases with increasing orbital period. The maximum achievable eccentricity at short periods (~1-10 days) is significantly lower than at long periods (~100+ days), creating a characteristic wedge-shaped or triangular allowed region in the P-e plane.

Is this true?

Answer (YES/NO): YES